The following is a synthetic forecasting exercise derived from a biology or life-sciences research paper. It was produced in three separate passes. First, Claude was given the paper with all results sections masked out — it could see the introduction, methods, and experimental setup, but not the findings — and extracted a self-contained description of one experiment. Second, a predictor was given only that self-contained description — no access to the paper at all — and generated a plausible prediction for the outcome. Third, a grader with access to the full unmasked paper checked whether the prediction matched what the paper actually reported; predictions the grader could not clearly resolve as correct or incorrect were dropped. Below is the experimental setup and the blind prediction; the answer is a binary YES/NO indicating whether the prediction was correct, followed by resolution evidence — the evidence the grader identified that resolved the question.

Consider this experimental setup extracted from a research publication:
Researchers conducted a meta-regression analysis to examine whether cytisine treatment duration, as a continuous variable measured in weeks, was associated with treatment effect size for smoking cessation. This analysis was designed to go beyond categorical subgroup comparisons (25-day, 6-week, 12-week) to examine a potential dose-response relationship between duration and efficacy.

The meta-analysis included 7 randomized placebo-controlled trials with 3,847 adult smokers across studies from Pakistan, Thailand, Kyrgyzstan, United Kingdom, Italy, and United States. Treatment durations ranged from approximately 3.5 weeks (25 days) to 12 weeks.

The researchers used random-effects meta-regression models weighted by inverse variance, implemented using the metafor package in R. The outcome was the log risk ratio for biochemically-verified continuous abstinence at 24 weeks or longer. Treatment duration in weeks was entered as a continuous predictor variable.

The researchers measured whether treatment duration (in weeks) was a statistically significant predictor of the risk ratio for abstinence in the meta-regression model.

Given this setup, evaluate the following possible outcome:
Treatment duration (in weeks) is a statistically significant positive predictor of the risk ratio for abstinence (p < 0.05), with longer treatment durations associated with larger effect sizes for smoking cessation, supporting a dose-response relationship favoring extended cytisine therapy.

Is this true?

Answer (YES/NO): NO